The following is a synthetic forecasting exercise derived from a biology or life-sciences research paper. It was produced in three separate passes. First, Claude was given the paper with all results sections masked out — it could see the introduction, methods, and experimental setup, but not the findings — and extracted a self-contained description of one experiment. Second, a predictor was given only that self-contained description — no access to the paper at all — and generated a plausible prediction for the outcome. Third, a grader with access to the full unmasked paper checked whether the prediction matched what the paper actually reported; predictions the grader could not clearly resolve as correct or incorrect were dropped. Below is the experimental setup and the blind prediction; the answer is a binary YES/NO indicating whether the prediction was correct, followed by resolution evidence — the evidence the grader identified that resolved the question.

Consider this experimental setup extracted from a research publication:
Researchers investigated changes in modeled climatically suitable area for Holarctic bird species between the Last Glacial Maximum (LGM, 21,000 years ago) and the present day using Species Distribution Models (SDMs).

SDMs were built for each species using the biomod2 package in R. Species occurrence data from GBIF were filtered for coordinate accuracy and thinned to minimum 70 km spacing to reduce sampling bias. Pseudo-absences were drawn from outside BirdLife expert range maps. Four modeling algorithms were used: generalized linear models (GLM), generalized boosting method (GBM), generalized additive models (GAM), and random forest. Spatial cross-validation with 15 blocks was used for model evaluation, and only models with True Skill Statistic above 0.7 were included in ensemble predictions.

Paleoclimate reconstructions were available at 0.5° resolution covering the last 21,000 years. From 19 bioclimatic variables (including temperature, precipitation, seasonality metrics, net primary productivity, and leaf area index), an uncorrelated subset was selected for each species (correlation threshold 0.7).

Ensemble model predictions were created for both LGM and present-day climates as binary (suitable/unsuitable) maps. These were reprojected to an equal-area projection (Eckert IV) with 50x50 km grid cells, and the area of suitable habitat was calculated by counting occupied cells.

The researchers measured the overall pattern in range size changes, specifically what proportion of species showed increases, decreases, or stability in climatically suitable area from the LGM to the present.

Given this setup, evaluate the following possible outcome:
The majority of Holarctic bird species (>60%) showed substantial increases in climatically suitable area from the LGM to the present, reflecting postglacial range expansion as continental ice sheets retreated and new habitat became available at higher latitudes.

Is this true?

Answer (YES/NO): YES